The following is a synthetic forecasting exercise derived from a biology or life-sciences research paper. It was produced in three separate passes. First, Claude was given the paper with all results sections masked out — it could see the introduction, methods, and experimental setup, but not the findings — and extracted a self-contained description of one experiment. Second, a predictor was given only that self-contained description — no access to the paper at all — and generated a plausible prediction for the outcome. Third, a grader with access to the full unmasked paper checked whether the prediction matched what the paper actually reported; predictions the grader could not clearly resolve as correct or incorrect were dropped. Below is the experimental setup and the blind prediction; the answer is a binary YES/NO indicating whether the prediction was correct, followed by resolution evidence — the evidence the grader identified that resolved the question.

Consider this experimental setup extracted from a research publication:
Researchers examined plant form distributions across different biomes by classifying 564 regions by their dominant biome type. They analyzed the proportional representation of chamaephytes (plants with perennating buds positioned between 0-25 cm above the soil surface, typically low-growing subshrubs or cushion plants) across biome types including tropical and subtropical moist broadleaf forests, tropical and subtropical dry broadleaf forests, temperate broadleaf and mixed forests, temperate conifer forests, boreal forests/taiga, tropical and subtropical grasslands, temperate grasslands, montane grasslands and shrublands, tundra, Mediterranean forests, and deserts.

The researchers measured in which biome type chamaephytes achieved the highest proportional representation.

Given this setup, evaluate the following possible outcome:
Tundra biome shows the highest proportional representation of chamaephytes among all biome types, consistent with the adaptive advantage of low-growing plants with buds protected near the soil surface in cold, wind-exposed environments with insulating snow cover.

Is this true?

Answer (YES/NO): NO